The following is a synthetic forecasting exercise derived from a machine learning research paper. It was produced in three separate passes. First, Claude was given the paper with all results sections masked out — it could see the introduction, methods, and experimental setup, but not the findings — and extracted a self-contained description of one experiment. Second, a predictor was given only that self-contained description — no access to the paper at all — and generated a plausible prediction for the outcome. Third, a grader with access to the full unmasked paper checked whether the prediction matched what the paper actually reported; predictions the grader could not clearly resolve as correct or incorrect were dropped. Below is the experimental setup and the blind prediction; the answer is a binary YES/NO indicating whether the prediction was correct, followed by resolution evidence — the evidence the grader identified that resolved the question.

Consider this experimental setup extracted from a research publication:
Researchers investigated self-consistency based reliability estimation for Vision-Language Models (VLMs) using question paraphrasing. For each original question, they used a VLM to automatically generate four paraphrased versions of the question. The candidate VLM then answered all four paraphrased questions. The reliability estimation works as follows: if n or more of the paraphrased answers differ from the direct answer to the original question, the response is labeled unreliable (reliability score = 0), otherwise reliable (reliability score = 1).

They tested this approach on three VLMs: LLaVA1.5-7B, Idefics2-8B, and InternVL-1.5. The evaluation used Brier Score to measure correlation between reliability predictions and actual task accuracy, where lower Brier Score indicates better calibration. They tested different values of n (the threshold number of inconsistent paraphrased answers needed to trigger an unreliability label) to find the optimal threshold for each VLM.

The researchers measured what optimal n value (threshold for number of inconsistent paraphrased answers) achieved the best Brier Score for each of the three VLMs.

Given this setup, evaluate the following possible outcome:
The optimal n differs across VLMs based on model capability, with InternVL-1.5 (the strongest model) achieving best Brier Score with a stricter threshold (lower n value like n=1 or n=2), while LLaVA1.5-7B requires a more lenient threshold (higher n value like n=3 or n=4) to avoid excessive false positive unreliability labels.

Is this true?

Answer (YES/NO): NO